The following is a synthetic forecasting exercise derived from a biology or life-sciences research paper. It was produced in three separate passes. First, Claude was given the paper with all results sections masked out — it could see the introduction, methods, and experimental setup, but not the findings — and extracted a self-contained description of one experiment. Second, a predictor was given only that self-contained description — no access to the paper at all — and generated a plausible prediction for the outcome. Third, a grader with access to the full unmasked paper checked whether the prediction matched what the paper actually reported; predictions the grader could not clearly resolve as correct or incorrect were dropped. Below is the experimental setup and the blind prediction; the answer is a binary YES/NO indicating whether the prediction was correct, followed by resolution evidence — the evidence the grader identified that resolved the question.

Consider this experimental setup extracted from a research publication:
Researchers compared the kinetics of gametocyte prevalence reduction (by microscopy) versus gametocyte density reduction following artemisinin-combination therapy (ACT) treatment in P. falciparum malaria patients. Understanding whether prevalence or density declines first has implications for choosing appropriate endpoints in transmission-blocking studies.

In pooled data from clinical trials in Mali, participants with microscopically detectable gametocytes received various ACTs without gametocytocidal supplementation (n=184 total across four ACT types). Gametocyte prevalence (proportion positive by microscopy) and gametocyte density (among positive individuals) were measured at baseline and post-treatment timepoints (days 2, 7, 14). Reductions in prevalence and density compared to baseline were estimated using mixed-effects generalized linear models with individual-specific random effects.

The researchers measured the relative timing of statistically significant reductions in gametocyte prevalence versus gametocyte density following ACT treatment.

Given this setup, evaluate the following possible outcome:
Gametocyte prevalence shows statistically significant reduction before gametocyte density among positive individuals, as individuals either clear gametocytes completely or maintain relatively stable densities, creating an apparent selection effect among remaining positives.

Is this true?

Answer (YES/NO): NO